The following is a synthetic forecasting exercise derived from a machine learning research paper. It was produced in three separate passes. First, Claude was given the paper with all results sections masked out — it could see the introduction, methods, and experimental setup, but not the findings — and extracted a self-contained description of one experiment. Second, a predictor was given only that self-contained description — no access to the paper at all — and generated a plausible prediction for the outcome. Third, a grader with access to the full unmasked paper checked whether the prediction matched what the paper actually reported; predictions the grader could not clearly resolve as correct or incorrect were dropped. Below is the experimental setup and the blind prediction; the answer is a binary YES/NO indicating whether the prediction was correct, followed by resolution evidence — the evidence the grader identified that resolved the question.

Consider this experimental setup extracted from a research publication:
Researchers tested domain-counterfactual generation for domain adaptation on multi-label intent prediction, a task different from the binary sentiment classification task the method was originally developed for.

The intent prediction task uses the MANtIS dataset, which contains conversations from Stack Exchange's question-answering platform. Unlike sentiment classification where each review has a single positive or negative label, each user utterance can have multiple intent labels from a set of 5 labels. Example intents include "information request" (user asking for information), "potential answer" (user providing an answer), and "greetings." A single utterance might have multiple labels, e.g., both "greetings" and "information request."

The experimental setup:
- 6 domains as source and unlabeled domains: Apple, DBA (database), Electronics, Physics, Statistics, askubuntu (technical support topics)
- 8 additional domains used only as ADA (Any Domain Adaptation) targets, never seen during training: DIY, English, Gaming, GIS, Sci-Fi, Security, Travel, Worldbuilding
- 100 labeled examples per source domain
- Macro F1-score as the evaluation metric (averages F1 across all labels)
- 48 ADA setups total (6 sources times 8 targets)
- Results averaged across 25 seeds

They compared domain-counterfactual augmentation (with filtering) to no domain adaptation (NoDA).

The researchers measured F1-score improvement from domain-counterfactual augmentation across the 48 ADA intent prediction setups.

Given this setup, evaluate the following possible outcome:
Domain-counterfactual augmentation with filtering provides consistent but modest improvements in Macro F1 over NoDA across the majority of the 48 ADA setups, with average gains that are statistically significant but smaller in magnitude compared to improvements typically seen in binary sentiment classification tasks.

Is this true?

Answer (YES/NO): NO